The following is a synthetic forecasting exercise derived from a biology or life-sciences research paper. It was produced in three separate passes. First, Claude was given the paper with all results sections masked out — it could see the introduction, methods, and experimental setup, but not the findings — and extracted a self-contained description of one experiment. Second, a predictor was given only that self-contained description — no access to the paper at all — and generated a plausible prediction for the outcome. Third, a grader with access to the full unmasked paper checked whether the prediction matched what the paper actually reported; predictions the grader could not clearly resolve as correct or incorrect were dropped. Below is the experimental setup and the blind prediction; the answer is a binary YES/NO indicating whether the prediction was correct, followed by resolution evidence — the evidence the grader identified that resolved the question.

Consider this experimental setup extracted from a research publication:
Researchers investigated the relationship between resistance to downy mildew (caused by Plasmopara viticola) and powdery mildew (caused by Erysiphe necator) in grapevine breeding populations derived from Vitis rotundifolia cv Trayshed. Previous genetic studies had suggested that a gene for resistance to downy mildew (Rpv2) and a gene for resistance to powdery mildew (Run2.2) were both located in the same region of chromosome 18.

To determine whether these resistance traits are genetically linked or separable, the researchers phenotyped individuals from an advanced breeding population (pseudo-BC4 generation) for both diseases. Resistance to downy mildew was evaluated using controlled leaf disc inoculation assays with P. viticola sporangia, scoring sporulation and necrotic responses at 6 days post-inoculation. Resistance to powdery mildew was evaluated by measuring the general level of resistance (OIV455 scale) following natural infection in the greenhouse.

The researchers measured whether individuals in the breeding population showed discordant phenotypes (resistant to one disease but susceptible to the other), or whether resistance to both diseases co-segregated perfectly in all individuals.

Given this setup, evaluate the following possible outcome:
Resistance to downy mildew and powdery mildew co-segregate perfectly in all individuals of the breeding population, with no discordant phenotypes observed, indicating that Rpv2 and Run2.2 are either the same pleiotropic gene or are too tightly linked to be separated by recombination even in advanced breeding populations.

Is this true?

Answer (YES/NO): NO